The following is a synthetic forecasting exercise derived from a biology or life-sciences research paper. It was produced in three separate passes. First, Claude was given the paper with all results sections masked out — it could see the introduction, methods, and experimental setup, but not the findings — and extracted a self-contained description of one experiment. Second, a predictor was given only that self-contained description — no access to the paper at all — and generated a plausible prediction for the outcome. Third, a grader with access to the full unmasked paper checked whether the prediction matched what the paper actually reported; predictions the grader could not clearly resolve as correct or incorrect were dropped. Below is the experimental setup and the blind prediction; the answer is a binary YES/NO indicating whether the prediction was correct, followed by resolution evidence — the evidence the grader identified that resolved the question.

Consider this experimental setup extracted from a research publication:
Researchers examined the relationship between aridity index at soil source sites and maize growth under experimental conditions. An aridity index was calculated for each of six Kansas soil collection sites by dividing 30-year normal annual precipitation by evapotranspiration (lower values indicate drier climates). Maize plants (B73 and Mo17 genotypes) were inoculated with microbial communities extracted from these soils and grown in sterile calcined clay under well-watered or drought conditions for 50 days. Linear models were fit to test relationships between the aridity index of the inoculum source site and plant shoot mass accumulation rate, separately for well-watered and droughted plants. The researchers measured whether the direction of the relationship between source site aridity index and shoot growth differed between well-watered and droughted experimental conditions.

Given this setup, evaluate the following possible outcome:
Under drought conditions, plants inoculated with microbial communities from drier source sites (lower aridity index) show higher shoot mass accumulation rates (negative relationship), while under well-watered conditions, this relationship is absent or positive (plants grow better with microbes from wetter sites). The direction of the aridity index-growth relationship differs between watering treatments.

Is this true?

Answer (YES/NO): NO